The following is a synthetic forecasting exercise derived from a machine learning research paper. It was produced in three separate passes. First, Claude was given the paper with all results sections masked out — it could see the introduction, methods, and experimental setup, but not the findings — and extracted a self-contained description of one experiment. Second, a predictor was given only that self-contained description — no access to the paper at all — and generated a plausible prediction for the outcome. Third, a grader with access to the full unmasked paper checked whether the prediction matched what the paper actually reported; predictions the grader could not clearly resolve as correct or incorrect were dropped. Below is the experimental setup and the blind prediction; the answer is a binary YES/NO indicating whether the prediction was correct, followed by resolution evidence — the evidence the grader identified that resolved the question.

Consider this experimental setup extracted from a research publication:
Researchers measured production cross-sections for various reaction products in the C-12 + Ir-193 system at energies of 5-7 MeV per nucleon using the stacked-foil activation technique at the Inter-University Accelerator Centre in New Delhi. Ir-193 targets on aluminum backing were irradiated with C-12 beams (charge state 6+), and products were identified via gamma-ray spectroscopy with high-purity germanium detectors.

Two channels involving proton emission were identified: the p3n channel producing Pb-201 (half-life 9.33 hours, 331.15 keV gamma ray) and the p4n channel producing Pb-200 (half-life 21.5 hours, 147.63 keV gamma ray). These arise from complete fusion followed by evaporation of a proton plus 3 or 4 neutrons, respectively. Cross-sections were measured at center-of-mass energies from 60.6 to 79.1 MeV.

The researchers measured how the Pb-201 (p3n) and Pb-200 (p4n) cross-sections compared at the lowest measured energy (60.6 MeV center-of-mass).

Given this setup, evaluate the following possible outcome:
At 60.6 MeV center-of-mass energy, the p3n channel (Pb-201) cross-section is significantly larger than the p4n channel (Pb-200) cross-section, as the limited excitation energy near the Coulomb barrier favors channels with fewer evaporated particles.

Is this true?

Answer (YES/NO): YES